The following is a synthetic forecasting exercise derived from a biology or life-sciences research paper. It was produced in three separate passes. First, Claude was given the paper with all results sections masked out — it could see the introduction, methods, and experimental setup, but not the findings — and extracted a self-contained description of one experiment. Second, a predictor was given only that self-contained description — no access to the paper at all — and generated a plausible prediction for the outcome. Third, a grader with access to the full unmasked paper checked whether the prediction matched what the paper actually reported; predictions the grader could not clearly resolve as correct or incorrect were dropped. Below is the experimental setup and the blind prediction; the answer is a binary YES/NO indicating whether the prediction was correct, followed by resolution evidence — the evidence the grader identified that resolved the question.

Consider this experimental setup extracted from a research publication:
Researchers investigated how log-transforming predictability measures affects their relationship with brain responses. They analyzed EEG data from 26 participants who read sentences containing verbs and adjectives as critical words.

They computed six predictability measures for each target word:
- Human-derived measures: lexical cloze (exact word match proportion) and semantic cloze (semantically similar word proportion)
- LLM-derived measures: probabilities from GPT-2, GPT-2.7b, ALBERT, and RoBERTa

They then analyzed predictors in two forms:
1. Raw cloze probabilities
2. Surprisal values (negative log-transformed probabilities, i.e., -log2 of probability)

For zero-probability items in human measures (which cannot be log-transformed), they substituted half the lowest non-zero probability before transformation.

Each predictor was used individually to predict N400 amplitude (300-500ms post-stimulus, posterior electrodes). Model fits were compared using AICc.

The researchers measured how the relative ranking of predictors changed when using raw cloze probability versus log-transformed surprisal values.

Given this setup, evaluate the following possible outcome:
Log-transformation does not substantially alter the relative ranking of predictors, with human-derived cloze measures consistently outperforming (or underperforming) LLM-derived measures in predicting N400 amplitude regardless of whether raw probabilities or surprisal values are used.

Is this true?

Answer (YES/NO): NO